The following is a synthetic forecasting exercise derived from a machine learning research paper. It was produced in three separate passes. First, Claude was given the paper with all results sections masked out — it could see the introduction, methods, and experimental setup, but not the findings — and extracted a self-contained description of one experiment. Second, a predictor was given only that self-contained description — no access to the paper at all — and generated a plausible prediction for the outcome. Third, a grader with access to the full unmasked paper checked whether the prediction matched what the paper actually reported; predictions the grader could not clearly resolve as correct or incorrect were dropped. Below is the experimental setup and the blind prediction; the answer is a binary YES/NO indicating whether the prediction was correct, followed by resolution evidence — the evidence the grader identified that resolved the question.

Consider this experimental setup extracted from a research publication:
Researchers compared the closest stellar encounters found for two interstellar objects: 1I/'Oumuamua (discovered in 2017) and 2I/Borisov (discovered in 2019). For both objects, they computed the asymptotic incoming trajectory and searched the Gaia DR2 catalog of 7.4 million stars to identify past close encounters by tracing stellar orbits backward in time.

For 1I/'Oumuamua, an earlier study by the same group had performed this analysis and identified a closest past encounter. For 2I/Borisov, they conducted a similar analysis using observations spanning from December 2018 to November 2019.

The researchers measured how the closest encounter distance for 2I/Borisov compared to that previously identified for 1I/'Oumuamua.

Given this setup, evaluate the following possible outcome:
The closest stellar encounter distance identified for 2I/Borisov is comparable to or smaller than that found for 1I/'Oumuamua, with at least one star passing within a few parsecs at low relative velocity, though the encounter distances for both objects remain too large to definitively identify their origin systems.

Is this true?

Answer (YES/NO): NO